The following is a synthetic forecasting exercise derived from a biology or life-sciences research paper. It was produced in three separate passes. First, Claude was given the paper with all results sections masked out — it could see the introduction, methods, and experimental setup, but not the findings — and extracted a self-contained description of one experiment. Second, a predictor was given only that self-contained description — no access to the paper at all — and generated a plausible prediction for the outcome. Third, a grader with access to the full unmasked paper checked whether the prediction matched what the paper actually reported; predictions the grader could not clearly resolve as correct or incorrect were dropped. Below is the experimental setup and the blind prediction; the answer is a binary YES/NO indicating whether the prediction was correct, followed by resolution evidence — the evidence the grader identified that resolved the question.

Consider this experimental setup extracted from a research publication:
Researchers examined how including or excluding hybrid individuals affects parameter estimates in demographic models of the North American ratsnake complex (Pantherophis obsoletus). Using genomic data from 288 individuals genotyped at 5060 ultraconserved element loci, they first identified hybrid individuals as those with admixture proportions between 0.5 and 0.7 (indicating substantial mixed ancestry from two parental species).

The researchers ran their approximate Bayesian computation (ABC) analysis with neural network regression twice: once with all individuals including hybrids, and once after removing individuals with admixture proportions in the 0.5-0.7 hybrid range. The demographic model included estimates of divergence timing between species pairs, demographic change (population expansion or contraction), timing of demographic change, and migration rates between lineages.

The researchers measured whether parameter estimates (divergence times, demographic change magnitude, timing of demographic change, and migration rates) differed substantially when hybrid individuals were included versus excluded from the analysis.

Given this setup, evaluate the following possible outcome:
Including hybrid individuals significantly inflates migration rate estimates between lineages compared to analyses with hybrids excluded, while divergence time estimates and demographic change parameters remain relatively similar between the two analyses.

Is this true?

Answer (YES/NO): YES